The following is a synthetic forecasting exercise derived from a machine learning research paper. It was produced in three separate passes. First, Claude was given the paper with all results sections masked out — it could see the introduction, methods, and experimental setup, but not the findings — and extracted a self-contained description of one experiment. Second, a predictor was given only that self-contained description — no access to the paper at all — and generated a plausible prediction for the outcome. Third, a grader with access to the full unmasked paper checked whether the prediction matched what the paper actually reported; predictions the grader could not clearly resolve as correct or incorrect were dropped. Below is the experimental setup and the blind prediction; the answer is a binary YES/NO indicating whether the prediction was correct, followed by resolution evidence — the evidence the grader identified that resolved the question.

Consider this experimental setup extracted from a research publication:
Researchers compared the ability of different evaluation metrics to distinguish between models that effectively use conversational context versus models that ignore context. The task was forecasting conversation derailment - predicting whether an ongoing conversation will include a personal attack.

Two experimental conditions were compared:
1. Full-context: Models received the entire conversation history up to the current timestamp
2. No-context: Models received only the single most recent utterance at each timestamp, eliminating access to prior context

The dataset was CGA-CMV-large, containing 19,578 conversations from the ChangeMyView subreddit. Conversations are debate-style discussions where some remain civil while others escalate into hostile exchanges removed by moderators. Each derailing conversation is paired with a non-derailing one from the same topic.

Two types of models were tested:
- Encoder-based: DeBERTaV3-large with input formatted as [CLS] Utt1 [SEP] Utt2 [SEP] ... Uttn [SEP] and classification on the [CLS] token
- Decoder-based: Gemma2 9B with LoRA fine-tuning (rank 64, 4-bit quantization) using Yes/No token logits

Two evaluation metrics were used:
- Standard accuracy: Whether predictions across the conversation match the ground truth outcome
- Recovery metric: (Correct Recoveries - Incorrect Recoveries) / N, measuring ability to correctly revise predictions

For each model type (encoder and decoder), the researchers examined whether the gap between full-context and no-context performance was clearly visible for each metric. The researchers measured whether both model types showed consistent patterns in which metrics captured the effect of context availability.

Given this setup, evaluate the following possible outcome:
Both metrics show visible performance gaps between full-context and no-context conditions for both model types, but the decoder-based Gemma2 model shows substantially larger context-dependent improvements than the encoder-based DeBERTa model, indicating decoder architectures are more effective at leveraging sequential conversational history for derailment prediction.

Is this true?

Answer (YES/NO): NO